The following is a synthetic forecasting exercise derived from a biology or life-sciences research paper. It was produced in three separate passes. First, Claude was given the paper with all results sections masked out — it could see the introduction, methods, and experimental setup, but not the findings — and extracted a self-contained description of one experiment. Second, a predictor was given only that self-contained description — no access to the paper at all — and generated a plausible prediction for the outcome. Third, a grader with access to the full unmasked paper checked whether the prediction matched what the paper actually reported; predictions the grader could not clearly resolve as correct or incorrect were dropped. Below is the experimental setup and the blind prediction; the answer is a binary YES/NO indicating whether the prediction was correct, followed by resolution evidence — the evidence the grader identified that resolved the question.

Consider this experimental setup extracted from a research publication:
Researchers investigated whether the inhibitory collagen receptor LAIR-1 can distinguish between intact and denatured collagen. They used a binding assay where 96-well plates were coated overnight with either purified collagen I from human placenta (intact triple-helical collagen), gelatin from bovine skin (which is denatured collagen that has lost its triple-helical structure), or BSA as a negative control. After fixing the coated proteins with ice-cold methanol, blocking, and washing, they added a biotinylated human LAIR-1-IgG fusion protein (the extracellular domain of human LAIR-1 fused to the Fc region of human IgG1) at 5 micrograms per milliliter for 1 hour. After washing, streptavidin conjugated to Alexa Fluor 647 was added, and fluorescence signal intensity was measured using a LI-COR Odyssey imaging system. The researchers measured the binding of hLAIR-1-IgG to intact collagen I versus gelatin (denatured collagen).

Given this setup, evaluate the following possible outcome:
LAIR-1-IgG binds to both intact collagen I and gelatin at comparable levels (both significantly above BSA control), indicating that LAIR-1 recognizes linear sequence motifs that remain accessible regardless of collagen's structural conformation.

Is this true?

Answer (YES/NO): NO